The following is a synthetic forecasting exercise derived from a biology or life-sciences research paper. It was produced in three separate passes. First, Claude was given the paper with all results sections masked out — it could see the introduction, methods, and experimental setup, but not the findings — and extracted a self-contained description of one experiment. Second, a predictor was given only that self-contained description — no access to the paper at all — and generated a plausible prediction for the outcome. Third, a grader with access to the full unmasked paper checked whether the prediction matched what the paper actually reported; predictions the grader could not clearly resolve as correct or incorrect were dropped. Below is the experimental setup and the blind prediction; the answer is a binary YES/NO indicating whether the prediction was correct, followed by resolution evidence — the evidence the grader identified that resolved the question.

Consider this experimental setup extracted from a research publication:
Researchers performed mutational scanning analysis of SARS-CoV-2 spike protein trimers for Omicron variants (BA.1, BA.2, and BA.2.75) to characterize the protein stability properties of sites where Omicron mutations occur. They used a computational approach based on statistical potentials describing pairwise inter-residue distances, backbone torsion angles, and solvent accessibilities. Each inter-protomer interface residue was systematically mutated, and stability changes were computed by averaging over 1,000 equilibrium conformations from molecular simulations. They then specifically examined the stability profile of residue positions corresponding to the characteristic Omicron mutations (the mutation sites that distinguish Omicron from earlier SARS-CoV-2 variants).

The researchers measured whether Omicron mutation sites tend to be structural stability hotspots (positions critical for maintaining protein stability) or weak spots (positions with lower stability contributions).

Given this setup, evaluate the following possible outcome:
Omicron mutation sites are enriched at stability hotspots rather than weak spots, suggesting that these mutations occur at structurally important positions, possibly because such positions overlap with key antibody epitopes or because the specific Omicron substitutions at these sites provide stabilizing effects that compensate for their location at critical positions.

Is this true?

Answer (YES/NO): NO